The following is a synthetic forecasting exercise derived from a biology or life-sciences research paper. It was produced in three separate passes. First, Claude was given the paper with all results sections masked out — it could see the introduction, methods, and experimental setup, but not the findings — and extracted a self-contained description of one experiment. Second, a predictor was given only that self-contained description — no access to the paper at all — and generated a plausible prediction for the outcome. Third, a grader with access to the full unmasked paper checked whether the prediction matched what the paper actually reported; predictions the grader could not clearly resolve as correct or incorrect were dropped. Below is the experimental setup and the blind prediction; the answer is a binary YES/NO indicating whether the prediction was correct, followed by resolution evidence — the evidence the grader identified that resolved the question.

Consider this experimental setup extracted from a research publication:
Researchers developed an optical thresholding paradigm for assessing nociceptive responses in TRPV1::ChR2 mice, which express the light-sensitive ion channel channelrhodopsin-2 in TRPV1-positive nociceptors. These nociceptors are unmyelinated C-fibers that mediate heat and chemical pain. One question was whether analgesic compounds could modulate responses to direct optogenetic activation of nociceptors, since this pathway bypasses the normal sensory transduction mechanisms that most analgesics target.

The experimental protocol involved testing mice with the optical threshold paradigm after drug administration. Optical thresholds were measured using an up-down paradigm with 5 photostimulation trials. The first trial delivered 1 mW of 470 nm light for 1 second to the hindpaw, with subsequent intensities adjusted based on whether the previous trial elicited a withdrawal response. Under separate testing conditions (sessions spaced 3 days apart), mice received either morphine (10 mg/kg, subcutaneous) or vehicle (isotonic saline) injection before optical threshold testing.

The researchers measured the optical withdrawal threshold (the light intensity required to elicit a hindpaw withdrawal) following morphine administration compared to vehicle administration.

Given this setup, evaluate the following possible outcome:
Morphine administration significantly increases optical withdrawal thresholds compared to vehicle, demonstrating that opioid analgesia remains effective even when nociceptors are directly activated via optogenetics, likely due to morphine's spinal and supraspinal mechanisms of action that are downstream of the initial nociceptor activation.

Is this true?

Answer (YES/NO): YES